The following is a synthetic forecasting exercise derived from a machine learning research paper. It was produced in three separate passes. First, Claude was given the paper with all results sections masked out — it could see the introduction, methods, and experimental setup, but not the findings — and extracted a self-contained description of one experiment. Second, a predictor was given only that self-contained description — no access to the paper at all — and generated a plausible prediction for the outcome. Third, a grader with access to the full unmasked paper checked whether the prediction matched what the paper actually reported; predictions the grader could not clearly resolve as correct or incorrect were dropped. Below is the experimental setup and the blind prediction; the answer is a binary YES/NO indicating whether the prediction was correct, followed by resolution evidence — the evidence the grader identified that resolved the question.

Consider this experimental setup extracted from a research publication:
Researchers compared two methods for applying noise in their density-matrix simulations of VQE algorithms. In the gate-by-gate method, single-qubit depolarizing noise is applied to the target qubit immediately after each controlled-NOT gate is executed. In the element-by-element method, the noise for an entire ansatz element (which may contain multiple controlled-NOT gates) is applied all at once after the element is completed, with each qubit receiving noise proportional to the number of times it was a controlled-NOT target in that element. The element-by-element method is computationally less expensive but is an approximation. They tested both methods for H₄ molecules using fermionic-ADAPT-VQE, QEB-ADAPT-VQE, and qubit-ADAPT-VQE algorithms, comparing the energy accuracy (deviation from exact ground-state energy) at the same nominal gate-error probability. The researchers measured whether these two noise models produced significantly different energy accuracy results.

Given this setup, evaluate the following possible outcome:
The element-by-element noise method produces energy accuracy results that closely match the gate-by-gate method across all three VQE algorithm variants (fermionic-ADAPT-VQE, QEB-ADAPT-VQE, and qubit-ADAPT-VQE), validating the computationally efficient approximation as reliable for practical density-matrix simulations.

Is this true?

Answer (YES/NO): NO